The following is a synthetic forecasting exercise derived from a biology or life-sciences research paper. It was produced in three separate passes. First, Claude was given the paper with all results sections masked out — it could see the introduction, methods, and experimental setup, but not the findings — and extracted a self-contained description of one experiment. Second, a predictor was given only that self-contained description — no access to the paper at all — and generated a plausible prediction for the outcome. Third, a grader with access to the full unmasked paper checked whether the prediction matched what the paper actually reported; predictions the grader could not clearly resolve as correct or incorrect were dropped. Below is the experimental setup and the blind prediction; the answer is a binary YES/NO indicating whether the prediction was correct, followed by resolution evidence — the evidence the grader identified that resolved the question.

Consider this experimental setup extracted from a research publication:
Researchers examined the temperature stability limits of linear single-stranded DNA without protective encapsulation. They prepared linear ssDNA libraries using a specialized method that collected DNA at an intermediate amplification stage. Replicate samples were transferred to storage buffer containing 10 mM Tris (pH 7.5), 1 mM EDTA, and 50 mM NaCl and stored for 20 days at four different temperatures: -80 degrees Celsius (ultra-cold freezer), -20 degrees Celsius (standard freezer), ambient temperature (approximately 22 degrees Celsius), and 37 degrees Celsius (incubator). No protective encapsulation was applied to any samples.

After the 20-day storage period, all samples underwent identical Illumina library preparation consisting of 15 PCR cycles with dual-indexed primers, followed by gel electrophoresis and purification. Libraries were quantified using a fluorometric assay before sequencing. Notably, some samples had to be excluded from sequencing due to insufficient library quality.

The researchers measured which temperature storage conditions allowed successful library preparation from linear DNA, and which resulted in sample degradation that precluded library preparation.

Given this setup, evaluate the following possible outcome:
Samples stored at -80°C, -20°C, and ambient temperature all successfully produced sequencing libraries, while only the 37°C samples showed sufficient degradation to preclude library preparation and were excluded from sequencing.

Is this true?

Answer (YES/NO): NO